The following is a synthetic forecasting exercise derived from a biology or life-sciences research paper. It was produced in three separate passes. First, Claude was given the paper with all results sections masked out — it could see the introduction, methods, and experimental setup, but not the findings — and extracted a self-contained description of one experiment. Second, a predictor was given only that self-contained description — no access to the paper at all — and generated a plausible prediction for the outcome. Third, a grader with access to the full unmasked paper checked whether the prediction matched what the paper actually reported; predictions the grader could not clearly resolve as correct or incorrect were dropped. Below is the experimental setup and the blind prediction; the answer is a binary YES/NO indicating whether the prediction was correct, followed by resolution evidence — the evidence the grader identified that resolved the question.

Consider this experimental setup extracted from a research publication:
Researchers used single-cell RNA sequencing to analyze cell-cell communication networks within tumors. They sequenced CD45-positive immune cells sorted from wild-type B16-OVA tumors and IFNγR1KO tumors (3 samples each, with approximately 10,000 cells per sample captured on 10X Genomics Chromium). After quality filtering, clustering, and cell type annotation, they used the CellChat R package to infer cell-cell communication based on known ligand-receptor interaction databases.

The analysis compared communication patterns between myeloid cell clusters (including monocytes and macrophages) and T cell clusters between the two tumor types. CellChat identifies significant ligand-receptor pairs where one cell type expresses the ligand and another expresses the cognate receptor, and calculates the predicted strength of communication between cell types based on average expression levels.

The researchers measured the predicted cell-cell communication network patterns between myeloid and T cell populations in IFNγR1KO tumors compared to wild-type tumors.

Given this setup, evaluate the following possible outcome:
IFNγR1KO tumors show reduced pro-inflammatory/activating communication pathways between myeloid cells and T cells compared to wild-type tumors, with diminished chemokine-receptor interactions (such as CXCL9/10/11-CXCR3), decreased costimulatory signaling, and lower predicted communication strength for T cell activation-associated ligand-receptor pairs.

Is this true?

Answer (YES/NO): NO